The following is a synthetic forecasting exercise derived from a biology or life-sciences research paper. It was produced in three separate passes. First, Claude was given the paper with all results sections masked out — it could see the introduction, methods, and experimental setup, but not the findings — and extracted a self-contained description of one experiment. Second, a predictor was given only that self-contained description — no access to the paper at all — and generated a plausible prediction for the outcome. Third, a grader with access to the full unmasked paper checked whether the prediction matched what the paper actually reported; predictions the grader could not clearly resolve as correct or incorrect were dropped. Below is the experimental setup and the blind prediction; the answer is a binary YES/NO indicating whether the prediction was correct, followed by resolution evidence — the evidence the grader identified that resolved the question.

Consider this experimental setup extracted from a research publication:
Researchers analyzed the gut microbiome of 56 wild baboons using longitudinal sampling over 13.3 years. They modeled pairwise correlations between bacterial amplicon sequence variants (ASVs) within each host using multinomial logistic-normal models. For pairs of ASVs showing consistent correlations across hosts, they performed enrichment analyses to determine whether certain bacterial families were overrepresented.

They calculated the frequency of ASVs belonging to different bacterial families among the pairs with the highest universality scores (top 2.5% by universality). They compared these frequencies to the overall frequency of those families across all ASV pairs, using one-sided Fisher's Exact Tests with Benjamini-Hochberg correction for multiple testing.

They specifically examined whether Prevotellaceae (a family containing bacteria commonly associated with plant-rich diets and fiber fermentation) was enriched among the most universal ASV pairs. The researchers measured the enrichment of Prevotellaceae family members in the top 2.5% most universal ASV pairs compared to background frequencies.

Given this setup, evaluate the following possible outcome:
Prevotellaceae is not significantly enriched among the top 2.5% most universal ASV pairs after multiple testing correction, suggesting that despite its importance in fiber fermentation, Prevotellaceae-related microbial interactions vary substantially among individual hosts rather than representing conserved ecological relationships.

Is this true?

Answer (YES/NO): YES